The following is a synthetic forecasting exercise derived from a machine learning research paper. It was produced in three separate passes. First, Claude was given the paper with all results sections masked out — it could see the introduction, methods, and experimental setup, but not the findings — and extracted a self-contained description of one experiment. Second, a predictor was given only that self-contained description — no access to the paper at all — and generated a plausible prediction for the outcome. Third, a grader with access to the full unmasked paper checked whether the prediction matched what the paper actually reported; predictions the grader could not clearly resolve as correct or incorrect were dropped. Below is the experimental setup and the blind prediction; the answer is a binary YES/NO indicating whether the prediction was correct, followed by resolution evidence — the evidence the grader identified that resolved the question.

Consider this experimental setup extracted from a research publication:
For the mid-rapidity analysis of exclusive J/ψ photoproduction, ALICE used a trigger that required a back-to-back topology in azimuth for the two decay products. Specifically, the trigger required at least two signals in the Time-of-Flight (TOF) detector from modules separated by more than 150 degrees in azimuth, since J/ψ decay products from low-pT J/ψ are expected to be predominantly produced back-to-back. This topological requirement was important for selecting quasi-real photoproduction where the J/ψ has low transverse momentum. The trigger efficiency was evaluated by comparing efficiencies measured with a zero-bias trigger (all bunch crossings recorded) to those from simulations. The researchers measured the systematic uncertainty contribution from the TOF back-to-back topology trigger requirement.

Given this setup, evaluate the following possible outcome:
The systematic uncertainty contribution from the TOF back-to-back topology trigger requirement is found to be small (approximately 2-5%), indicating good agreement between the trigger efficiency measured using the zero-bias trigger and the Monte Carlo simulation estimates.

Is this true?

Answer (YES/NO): NO